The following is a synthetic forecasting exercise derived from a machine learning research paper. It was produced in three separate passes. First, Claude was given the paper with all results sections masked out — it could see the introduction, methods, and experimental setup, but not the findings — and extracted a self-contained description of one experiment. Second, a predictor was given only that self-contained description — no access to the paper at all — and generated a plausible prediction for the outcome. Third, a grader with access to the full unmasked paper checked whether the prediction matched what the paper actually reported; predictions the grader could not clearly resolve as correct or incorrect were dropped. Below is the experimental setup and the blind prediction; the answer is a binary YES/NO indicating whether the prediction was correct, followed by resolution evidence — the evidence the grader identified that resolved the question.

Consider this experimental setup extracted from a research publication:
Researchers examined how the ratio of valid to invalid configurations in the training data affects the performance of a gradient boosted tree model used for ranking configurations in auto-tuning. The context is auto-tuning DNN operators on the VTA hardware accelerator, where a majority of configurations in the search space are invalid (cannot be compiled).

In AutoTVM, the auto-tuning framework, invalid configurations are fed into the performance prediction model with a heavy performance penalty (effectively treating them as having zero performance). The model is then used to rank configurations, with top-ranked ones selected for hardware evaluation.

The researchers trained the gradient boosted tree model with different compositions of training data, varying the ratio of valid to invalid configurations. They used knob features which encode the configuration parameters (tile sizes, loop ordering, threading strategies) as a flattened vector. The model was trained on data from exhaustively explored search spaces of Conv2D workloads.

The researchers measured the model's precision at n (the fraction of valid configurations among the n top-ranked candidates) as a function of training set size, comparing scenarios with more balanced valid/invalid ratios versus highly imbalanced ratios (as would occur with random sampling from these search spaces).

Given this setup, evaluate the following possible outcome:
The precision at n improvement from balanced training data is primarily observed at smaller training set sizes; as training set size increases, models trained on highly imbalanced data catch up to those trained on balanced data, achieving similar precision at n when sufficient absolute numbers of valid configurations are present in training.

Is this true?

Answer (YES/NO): NO